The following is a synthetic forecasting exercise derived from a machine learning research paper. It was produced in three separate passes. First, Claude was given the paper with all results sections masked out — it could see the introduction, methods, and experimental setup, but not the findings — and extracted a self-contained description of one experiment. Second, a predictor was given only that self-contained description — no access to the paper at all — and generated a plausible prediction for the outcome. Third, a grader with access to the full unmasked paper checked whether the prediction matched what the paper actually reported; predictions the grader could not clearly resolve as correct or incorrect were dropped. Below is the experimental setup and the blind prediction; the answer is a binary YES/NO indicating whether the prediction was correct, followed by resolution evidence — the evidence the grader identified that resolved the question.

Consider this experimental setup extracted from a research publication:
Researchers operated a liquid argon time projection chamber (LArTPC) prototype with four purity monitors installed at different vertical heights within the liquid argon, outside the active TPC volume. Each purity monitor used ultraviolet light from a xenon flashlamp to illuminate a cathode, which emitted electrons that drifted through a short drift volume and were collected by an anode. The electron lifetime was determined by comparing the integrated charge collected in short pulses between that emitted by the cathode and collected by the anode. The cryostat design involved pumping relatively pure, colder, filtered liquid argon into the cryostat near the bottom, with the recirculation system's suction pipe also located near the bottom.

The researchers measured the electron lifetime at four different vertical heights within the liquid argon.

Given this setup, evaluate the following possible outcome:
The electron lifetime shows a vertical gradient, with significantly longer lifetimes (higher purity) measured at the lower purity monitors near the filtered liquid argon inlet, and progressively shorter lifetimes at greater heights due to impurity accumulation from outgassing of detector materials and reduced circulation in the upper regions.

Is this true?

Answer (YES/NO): NO